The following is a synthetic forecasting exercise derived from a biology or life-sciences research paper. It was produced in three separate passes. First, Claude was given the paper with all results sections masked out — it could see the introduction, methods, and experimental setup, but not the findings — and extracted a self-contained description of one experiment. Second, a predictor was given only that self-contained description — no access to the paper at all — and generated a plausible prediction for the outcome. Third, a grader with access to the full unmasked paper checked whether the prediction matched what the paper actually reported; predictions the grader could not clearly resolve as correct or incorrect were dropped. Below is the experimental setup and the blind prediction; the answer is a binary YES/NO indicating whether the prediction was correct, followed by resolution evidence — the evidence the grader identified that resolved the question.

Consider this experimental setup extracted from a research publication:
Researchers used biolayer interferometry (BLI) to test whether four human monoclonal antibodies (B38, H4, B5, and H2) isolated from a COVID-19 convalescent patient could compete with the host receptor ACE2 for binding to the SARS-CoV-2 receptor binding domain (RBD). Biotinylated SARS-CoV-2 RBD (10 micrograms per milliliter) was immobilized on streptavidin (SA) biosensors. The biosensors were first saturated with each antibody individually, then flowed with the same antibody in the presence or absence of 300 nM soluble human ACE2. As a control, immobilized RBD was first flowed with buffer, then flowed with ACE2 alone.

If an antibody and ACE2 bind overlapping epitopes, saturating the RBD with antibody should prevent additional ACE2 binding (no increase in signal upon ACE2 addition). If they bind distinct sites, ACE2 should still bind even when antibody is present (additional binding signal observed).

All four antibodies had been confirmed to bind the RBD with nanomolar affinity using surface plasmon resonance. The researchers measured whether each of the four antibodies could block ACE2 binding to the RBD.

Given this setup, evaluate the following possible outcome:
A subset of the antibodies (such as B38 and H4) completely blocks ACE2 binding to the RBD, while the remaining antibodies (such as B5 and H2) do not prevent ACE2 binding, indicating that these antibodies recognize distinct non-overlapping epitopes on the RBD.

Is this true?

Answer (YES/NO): NO